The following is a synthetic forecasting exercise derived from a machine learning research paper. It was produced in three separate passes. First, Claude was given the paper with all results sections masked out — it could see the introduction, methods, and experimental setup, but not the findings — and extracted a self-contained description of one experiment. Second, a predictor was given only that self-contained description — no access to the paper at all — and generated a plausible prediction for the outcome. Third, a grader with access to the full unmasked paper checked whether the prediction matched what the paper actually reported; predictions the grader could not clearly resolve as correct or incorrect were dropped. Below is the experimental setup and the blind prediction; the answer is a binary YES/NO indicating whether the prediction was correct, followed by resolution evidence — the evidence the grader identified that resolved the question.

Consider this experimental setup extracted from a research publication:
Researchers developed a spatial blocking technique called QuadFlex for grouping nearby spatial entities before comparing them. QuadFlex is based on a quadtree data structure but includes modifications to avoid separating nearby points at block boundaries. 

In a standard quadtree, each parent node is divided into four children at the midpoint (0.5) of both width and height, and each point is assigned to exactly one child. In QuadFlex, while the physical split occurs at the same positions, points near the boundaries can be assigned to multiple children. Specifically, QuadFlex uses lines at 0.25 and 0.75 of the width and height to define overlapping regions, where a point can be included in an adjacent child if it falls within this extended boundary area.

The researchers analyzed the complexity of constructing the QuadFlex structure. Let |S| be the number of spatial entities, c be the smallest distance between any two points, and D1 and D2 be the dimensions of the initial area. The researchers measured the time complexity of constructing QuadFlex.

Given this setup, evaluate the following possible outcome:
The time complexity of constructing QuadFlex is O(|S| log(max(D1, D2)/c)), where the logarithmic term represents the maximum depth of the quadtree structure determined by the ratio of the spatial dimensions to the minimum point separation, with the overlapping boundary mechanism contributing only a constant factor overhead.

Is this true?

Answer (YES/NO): NO